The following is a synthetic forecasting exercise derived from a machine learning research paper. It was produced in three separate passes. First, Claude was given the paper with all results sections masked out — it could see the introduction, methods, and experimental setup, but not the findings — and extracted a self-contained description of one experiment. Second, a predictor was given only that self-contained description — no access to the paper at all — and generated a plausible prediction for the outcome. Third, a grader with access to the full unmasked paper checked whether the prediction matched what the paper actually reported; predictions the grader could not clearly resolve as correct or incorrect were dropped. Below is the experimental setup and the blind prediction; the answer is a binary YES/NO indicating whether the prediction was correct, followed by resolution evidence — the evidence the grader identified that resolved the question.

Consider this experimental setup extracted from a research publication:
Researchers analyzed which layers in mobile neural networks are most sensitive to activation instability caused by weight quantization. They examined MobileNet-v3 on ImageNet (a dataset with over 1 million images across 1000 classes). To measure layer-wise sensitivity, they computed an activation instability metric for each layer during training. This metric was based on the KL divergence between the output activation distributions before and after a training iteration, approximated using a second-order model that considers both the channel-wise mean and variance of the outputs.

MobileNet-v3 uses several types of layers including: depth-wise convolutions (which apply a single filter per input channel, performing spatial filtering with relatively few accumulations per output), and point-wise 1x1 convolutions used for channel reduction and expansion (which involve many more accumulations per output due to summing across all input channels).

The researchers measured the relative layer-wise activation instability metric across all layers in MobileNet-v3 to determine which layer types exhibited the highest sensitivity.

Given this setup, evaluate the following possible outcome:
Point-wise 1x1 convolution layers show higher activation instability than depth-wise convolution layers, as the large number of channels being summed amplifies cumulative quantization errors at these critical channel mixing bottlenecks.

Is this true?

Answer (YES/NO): NO